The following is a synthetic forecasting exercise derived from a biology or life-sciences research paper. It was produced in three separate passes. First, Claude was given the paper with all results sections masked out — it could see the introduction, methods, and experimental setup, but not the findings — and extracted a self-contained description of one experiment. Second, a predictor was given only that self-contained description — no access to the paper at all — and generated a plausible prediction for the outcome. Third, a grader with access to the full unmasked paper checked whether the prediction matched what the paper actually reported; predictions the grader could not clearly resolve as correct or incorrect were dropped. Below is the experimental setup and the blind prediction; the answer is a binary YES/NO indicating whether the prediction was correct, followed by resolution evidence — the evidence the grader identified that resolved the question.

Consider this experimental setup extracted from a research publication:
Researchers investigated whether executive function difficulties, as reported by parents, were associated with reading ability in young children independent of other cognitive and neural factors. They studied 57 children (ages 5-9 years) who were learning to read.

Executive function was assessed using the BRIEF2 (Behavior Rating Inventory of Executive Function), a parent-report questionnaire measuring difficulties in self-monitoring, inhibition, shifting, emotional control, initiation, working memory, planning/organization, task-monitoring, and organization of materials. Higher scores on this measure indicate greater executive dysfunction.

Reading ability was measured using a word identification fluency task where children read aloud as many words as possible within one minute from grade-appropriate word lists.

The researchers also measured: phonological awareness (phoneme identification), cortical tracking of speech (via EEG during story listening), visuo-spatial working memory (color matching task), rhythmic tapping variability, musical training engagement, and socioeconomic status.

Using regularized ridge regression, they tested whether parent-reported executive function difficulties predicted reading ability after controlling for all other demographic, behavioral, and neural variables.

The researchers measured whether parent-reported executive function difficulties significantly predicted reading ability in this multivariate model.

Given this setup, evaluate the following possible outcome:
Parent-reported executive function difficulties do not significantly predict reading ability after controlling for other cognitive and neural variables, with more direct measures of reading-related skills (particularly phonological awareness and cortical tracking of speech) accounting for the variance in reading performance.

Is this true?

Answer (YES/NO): YES